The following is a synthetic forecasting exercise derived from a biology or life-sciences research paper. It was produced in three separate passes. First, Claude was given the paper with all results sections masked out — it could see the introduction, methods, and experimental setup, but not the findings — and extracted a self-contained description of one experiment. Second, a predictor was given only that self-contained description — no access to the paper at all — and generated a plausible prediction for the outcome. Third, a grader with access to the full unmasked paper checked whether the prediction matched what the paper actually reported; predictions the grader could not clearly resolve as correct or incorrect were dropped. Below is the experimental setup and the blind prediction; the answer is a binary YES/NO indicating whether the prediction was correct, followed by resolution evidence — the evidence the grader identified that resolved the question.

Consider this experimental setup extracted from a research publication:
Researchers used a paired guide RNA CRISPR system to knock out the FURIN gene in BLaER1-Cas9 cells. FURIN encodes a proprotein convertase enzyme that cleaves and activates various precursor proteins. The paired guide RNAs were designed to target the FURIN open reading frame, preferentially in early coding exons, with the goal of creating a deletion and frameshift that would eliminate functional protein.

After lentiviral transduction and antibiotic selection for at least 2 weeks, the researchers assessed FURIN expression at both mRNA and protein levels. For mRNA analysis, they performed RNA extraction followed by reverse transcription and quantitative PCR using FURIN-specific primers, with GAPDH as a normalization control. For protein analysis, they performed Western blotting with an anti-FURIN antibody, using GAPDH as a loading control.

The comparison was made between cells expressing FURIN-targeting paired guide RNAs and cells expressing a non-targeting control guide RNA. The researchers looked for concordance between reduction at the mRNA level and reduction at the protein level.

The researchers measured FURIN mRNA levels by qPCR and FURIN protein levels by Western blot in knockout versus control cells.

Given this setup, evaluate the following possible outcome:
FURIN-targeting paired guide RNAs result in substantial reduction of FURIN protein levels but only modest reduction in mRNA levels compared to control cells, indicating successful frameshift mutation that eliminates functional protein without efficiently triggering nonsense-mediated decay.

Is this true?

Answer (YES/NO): NO